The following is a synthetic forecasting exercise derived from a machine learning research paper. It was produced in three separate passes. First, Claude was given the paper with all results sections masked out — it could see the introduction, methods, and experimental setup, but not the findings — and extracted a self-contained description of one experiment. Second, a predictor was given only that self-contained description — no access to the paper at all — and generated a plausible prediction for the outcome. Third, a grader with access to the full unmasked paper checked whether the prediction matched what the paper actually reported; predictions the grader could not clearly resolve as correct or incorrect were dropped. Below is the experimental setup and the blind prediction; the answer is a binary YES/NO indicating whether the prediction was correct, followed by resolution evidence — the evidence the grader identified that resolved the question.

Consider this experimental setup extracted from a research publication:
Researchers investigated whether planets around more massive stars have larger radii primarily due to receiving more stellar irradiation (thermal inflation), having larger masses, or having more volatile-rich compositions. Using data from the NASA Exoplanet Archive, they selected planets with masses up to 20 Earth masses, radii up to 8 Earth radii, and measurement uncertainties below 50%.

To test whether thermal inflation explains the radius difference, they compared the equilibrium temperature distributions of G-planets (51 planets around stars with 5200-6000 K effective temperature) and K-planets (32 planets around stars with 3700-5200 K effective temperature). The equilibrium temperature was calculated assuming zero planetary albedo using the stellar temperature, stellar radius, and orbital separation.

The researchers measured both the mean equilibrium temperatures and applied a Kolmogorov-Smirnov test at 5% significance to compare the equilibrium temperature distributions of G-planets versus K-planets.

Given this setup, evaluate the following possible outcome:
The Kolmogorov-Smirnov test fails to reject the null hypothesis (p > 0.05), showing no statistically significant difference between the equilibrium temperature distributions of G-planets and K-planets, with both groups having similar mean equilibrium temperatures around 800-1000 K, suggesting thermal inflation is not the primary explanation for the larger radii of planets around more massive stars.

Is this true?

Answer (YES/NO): YES